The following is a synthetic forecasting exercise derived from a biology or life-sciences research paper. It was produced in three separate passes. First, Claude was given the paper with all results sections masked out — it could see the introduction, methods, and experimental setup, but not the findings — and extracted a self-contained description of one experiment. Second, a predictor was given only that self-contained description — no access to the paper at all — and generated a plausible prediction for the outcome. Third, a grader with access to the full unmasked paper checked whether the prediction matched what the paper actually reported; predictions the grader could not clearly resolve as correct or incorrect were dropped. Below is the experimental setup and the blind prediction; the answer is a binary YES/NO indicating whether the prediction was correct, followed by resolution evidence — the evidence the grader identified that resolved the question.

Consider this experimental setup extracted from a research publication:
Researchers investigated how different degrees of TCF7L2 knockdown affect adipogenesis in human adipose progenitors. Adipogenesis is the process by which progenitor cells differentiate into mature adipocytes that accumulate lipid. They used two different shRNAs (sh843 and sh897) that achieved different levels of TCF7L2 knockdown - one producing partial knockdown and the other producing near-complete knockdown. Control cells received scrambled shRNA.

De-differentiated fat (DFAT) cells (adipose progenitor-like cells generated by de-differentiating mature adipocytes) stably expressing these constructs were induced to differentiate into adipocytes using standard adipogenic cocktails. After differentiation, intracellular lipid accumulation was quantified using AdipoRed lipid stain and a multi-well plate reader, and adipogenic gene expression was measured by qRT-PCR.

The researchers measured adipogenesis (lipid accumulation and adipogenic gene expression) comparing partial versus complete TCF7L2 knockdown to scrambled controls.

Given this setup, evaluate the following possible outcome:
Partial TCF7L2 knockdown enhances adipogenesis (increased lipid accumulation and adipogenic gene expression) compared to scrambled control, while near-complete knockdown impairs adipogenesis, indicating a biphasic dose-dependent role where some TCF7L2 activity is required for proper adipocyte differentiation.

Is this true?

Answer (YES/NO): YES